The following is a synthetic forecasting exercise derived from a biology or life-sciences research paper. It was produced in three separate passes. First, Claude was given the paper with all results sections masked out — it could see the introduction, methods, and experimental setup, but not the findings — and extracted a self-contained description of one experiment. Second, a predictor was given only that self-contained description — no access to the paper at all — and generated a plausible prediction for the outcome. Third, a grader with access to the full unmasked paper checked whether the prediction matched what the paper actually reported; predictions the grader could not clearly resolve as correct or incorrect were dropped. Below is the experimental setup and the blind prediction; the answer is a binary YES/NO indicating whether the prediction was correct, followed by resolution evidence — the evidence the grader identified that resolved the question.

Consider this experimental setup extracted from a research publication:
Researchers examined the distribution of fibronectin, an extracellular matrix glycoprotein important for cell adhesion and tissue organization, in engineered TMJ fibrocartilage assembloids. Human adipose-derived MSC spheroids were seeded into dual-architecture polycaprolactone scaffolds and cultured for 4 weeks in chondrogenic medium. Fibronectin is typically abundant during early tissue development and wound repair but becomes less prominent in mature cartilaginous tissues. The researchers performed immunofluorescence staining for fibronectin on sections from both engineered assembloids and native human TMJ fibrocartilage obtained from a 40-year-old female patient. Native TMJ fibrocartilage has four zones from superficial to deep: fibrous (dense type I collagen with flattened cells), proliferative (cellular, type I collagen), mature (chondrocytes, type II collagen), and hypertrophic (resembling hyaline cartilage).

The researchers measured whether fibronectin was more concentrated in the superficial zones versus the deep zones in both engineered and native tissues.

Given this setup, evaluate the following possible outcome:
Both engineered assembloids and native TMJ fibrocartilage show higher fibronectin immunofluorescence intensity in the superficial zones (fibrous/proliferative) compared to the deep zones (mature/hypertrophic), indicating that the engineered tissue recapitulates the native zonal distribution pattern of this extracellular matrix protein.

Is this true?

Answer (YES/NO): YES